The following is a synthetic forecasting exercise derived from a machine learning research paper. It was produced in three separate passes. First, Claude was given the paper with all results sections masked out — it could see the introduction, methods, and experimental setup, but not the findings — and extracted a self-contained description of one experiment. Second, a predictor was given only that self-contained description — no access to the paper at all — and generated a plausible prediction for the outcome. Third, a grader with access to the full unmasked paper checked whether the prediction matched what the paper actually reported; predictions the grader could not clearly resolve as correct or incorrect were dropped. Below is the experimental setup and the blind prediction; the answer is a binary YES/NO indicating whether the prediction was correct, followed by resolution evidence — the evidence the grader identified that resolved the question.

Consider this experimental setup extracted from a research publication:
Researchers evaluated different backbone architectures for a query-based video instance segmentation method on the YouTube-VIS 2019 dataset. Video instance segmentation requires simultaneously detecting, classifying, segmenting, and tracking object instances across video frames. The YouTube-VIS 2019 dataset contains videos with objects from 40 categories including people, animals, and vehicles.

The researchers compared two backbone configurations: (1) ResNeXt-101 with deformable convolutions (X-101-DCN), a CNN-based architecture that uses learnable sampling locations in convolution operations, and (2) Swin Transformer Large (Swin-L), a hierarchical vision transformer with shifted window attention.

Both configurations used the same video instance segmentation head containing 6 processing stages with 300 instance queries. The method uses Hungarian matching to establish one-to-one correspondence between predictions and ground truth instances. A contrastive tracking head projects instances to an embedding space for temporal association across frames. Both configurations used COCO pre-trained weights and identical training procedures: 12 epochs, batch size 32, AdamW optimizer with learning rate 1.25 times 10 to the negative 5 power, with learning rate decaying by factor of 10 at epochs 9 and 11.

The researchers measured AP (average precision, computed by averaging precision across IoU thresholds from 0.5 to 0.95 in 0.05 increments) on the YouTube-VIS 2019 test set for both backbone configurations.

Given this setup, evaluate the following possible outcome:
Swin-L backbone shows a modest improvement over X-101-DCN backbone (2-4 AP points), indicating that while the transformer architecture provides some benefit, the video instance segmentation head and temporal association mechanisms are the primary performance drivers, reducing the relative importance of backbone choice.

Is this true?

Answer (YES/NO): YES